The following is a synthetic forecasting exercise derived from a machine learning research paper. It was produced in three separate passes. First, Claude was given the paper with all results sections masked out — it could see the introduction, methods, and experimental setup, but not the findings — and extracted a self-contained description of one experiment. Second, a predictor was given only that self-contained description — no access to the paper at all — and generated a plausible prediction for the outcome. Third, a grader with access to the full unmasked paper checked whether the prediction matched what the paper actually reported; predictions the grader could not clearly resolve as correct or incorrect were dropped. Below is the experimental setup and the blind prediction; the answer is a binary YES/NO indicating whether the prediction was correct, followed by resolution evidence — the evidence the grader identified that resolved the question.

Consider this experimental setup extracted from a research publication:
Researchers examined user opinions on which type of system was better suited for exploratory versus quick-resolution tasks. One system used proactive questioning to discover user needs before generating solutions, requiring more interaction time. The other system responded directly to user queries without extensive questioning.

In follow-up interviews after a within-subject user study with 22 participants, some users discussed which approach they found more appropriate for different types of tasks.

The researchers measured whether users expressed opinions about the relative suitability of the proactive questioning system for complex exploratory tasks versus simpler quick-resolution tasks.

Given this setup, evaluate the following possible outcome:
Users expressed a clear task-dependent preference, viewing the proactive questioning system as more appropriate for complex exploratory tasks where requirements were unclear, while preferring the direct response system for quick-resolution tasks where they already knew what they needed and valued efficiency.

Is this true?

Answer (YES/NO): NO